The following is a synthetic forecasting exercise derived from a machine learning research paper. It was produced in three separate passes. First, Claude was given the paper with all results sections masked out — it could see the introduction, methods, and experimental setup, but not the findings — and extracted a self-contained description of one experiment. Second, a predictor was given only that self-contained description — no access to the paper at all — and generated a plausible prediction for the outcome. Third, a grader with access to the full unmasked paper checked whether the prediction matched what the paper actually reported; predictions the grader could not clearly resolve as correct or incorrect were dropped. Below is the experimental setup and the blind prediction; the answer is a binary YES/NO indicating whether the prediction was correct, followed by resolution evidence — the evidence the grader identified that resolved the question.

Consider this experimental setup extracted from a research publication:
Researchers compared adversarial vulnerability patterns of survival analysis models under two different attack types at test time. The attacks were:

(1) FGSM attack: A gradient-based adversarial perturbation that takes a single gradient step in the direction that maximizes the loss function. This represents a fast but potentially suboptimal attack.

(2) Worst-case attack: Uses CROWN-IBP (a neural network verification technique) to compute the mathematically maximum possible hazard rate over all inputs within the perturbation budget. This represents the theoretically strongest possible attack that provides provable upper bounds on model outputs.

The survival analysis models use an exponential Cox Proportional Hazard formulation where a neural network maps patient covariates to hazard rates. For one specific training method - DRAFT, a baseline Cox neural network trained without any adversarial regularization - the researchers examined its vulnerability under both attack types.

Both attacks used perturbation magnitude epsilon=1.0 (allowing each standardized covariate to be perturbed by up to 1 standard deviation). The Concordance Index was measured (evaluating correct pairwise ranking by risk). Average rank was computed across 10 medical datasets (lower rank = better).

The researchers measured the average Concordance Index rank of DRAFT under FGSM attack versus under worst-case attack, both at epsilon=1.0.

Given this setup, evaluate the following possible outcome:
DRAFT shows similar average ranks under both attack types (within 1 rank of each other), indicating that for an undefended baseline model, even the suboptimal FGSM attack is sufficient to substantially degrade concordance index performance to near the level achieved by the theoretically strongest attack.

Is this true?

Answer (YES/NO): YES